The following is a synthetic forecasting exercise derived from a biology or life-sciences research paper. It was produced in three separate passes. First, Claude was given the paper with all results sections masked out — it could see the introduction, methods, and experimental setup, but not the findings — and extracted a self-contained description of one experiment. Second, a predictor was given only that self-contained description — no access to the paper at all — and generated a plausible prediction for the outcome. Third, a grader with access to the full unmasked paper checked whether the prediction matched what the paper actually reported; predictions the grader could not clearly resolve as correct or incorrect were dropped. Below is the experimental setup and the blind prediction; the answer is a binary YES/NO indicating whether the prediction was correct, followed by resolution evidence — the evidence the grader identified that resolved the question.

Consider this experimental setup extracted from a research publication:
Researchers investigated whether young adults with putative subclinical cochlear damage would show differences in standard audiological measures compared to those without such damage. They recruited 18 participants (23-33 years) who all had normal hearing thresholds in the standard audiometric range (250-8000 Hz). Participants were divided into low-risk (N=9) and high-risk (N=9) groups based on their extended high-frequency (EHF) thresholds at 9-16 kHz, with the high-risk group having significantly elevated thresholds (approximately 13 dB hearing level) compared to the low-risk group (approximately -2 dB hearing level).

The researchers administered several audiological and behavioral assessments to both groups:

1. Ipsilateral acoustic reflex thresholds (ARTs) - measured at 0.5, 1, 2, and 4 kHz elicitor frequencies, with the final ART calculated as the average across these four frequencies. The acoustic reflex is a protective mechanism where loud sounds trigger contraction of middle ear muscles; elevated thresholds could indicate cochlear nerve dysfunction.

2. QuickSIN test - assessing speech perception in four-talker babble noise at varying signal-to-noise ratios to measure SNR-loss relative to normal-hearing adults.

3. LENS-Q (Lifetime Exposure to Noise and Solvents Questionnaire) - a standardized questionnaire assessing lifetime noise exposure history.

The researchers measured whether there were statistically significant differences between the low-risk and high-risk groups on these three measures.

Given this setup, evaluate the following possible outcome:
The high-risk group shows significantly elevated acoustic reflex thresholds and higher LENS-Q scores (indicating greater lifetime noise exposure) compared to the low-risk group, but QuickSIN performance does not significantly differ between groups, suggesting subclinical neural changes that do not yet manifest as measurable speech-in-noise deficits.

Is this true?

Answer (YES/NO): NO